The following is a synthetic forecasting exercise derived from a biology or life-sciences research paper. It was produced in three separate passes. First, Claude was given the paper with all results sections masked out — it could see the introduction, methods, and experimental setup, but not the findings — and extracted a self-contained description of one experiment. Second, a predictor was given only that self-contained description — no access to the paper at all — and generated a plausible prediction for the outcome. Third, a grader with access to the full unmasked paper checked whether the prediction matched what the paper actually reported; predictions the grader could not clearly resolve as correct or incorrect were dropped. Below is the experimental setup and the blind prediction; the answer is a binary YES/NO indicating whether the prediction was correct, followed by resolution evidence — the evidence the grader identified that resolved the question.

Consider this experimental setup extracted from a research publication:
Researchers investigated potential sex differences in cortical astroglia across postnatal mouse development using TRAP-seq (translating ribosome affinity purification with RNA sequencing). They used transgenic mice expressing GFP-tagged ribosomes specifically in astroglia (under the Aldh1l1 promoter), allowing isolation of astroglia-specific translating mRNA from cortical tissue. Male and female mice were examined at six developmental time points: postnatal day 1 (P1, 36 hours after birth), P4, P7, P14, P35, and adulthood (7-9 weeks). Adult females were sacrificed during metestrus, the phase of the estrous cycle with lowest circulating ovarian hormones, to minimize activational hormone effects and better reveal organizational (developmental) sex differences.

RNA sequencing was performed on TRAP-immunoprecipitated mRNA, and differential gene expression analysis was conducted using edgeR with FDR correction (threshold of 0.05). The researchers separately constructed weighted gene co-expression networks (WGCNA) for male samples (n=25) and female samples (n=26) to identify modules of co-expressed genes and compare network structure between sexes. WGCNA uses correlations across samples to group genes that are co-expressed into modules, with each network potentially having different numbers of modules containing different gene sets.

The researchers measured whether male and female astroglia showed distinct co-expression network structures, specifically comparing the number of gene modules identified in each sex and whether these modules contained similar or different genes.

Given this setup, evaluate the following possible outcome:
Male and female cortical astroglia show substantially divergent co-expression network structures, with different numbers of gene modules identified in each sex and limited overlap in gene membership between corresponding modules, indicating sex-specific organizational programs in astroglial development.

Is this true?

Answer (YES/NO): NO